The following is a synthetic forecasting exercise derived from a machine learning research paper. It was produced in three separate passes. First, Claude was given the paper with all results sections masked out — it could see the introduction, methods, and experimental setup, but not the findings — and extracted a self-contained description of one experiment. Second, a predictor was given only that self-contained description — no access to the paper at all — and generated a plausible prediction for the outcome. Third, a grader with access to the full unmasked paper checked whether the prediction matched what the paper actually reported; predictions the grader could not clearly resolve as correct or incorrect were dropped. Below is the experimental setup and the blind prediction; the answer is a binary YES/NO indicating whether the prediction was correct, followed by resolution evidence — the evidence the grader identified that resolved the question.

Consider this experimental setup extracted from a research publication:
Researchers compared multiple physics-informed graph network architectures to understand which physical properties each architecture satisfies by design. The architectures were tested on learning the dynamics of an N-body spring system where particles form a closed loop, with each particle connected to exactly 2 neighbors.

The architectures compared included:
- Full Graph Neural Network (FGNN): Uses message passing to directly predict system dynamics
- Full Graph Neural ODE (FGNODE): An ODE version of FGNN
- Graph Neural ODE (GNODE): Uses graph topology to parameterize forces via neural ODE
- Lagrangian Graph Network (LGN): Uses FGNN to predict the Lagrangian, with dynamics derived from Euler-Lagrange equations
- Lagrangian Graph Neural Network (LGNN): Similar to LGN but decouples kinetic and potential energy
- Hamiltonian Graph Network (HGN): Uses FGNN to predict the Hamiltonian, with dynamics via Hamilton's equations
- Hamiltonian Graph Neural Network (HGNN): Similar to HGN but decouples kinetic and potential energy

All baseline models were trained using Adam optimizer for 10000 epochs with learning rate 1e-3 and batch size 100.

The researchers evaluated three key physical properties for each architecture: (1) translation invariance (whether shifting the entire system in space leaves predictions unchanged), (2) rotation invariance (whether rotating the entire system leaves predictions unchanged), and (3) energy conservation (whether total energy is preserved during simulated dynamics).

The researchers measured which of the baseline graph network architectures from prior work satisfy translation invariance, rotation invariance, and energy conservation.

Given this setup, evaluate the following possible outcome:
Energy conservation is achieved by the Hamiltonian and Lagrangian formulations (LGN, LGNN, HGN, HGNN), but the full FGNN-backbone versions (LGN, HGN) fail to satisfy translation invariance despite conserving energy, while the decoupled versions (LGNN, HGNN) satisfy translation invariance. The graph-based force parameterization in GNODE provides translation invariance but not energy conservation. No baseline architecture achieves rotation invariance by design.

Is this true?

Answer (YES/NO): NO